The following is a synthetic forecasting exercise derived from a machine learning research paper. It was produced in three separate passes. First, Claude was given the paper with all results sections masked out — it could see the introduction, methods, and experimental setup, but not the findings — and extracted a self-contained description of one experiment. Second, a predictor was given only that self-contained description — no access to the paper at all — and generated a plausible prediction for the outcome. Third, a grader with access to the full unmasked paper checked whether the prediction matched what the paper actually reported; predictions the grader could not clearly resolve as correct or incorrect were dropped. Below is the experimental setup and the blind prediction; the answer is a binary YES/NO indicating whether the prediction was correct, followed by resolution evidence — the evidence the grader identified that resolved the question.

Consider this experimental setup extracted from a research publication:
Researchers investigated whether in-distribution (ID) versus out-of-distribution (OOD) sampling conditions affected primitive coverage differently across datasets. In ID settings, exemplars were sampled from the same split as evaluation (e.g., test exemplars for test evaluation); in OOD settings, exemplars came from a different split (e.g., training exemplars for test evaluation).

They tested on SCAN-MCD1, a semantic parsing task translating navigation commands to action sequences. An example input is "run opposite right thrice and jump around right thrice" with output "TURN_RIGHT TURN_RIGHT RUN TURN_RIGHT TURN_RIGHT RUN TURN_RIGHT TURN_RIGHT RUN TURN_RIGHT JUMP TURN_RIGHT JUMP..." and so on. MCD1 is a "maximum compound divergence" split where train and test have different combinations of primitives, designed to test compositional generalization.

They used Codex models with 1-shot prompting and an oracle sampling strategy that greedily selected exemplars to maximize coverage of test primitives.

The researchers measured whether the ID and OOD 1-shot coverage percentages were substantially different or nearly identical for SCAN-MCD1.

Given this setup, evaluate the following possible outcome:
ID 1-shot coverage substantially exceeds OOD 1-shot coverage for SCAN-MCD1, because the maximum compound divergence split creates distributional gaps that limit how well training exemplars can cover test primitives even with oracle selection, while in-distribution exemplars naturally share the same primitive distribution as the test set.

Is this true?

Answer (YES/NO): NO